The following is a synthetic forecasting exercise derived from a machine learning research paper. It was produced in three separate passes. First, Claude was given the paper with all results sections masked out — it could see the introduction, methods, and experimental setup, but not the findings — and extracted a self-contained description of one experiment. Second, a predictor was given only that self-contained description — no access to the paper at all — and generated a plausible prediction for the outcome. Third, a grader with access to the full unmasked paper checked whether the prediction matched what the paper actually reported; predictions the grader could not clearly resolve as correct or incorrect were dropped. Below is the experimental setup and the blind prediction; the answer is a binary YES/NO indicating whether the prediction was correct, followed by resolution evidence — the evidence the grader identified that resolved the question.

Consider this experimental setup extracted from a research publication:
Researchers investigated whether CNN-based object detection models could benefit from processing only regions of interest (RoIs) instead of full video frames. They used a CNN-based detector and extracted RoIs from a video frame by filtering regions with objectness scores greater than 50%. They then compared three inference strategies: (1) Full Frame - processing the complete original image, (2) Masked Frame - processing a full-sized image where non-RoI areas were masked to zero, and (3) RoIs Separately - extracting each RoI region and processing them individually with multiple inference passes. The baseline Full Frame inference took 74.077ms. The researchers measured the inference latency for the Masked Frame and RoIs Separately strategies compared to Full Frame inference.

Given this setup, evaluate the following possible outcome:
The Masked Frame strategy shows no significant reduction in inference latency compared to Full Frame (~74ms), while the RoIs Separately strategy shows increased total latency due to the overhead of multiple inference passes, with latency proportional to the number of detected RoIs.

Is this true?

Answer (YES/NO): YES